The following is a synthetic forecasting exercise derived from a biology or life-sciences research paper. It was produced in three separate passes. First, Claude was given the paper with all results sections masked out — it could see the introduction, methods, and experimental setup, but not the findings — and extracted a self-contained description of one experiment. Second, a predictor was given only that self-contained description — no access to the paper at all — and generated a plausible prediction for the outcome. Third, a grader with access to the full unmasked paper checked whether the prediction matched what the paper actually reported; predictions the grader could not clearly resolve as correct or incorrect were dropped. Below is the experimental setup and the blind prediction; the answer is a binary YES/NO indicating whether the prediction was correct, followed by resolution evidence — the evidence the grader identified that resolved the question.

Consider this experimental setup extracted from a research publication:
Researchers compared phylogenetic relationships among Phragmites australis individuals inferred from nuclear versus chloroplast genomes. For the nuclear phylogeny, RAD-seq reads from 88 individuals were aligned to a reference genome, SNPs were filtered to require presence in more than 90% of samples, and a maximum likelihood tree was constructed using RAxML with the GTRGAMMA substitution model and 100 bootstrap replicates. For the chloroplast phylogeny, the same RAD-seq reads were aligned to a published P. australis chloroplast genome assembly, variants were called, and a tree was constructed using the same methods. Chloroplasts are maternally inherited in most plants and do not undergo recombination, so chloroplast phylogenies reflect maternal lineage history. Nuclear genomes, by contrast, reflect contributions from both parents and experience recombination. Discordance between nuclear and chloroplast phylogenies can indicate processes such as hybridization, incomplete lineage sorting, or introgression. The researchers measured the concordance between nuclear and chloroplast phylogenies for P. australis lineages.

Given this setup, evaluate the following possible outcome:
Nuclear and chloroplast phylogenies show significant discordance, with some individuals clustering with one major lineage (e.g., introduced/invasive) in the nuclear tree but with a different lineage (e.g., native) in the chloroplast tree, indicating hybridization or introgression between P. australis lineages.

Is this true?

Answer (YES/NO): YES